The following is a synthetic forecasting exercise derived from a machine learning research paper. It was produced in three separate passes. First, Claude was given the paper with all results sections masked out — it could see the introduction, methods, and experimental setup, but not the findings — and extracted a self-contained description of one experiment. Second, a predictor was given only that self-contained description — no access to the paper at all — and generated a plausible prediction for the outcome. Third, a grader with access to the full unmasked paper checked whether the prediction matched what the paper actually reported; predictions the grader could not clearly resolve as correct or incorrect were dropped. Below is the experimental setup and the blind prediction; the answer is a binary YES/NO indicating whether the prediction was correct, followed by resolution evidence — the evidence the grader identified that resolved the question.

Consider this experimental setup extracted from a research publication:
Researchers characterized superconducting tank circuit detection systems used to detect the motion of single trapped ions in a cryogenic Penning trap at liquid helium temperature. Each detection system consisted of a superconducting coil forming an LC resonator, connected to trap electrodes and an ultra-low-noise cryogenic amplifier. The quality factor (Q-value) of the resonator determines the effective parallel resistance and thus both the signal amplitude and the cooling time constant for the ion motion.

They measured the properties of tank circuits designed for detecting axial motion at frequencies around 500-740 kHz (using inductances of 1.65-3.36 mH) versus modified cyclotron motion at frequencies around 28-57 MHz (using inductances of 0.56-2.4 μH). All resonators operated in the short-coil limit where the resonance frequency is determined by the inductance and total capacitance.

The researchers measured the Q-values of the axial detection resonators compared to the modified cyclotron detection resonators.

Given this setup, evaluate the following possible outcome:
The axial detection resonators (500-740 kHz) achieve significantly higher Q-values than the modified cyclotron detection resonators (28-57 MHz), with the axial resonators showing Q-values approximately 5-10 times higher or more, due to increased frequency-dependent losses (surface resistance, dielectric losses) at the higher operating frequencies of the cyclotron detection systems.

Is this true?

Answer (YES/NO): YES